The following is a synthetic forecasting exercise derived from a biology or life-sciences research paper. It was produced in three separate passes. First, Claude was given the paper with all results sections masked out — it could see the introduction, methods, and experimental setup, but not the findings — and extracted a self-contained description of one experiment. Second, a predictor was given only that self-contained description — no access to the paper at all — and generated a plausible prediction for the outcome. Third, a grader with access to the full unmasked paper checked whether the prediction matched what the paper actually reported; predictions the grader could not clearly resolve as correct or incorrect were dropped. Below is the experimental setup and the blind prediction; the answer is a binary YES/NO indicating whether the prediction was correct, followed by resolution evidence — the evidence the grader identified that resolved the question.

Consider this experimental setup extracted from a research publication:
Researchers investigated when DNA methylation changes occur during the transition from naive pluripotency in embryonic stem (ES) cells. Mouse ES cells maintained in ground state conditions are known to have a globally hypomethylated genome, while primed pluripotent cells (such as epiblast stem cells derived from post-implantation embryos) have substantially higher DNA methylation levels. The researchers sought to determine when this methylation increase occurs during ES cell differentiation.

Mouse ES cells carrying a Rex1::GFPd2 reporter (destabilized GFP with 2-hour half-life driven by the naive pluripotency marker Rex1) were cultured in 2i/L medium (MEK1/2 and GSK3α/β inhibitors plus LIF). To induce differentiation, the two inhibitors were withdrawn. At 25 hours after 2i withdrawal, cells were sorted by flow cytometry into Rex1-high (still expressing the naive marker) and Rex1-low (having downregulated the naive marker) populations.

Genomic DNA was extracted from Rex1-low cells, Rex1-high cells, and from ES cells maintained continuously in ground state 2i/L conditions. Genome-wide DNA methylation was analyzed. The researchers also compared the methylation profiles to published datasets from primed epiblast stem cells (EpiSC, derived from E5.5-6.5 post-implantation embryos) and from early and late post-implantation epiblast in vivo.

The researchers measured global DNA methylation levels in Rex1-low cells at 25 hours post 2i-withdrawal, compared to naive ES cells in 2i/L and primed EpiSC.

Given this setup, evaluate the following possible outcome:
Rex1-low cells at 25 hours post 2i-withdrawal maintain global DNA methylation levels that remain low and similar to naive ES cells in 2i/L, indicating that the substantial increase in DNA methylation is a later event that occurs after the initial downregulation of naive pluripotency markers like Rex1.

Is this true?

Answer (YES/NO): NO